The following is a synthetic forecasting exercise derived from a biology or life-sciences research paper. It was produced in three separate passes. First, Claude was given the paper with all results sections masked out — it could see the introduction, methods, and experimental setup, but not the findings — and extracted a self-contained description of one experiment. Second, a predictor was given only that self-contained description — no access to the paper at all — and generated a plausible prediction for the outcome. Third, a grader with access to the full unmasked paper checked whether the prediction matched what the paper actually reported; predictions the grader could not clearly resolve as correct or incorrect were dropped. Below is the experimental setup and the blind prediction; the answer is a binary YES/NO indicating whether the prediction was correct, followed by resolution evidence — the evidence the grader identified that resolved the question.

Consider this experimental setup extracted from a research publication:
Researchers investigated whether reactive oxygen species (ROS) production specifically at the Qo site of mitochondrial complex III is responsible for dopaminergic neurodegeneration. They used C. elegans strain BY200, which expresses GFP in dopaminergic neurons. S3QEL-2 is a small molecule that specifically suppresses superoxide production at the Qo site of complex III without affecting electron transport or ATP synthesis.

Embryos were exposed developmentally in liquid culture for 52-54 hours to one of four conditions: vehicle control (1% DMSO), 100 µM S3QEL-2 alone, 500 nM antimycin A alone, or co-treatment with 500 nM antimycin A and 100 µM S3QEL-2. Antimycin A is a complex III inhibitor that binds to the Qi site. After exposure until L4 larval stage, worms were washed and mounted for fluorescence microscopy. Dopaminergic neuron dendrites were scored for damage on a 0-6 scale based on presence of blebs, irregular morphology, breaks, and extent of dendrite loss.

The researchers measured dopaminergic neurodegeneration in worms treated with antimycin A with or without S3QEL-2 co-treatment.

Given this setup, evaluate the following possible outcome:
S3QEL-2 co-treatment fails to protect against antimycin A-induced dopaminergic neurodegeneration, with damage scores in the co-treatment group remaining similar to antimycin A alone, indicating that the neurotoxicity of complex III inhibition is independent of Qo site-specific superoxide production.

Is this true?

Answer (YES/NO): NO